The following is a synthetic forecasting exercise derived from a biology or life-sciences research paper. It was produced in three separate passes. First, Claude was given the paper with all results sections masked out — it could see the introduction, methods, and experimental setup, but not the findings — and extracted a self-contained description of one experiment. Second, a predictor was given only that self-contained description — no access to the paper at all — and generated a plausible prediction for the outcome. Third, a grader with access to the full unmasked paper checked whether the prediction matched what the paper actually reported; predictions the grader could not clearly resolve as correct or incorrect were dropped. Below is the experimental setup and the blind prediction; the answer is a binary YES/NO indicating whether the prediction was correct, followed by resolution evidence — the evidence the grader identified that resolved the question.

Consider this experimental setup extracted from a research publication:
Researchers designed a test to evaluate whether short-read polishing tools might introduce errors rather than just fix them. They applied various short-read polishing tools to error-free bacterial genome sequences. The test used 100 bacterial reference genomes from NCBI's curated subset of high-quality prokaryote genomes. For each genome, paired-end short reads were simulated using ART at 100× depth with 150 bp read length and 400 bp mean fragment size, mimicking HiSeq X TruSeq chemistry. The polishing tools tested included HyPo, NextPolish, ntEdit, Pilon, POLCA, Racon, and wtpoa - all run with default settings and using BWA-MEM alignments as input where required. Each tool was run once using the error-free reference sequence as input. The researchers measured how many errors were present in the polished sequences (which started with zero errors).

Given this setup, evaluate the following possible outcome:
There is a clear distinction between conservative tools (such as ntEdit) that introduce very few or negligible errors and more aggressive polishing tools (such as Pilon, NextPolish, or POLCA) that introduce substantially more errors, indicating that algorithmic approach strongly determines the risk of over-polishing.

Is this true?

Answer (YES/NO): NO